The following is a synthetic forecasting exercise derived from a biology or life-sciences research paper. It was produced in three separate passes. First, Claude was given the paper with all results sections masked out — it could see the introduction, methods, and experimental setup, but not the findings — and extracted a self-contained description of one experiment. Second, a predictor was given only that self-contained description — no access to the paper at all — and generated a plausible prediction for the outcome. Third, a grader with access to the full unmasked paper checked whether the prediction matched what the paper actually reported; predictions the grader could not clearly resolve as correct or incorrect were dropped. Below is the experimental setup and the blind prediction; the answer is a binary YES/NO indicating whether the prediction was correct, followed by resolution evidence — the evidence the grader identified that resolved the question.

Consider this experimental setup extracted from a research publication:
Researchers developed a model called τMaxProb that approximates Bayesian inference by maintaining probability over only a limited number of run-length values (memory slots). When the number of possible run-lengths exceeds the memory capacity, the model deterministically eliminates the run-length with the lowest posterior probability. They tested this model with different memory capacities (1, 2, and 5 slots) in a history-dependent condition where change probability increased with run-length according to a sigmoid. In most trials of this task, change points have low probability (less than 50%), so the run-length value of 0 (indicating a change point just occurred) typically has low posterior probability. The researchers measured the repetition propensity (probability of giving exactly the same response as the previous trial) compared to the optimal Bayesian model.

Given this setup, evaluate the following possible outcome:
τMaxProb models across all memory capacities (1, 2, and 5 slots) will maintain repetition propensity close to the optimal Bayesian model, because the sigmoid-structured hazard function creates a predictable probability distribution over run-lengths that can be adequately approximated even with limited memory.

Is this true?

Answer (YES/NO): NO